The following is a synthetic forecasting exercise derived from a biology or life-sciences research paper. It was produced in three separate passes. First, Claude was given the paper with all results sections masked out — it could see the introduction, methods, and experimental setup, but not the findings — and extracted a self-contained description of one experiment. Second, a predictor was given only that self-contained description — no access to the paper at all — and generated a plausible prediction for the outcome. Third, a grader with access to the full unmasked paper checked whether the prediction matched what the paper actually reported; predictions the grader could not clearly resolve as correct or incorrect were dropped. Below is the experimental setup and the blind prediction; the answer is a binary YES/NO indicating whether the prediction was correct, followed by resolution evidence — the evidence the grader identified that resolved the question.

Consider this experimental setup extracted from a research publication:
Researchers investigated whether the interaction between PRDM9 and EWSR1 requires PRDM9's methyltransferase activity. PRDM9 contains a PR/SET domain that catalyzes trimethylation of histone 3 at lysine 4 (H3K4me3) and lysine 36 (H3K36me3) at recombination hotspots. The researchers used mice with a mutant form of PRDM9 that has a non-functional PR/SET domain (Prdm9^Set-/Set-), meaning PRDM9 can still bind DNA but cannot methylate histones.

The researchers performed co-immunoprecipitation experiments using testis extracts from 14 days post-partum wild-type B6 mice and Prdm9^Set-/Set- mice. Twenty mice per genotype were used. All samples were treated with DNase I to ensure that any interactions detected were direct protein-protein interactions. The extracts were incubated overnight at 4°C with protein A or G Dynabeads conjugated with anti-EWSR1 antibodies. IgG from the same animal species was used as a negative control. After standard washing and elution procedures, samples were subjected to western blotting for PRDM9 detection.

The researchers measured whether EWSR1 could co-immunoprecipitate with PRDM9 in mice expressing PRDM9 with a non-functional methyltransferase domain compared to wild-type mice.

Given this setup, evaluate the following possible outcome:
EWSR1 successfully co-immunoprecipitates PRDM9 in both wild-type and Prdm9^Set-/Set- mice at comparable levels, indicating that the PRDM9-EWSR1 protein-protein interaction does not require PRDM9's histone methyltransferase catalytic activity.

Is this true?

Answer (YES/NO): NO